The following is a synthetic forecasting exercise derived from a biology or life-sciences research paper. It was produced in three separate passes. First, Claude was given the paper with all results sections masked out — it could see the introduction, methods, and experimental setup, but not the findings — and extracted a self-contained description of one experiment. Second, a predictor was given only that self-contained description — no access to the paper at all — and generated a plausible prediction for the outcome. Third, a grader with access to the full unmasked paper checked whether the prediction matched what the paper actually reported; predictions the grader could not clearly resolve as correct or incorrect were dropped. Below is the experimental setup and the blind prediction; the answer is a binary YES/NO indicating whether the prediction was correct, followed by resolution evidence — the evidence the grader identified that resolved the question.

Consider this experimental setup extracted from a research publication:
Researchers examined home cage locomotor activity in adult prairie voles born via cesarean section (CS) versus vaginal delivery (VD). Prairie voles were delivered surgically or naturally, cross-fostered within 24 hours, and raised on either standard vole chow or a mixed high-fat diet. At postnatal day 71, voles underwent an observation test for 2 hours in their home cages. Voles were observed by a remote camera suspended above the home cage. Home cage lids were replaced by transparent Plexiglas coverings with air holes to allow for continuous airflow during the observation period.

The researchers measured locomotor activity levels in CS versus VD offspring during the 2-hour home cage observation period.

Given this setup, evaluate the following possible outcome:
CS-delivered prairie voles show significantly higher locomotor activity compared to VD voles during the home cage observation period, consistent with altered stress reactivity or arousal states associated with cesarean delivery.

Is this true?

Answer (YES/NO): YES